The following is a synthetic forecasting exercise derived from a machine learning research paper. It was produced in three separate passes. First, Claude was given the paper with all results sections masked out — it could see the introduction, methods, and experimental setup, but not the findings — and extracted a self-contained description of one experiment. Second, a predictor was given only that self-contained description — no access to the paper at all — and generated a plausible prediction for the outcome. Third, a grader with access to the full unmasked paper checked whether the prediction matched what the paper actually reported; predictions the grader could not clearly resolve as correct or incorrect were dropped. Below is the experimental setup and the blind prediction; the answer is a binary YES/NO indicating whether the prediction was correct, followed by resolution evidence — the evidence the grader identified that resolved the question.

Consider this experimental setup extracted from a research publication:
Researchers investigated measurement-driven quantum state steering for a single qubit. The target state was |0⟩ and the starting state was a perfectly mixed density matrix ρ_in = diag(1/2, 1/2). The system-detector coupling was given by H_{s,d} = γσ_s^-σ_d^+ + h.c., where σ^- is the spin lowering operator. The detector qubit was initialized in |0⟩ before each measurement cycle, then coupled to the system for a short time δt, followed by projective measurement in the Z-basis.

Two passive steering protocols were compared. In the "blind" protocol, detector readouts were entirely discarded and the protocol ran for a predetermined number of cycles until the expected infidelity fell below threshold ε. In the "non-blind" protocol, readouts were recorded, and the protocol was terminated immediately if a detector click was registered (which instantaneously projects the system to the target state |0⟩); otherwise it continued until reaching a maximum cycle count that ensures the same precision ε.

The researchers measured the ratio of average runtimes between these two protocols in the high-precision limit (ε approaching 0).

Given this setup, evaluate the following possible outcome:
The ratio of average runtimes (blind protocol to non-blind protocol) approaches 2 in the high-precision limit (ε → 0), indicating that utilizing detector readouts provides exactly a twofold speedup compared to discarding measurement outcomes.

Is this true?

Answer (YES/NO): YES